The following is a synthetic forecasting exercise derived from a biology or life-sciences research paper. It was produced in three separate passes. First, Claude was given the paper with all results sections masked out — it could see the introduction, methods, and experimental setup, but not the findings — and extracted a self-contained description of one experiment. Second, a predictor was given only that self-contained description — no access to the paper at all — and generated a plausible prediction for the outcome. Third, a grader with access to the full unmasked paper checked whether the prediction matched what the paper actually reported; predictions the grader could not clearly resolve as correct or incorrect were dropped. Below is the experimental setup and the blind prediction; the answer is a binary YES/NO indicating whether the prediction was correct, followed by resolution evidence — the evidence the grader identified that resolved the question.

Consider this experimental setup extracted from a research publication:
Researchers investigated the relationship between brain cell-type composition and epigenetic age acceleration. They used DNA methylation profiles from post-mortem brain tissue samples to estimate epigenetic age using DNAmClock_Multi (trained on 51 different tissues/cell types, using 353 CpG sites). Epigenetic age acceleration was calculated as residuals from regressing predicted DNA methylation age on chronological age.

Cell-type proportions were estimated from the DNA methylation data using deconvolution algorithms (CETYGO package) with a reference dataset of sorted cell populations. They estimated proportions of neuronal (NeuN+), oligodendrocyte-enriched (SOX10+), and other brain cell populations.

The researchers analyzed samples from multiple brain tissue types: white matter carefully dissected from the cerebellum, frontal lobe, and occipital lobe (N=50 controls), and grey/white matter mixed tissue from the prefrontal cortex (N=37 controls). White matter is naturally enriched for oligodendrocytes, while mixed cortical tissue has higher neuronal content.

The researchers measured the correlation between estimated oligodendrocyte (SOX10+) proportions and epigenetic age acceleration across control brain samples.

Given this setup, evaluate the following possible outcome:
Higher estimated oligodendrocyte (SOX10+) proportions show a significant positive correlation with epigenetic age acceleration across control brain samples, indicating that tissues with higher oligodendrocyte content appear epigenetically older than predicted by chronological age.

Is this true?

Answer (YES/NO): YES